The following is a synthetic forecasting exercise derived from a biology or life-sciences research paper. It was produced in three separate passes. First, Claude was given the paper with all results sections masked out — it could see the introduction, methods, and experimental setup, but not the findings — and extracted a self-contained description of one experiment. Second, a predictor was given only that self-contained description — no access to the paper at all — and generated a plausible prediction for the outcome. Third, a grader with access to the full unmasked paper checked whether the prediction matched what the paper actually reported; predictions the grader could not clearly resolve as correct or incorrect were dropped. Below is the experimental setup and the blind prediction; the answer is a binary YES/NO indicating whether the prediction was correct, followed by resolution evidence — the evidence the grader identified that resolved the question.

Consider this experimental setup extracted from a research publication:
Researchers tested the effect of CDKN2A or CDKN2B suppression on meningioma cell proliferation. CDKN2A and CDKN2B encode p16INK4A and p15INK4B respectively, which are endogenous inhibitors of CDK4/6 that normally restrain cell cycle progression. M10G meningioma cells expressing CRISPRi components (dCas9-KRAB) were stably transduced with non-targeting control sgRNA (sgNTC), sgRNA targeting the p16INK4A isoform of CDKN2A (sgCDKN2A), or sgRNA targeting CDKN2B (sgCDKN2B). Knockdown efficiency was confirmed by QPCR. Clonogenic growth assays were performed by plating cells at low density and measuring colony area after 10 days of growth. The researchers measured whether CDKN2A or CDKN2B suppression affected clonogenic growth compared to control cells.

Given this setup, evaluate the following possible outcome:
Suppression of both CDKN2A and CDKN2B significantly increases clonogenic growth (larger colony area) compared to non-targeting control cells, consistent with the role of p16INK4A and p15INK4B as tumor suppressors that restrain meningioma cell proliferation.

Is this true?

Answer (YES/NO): YES